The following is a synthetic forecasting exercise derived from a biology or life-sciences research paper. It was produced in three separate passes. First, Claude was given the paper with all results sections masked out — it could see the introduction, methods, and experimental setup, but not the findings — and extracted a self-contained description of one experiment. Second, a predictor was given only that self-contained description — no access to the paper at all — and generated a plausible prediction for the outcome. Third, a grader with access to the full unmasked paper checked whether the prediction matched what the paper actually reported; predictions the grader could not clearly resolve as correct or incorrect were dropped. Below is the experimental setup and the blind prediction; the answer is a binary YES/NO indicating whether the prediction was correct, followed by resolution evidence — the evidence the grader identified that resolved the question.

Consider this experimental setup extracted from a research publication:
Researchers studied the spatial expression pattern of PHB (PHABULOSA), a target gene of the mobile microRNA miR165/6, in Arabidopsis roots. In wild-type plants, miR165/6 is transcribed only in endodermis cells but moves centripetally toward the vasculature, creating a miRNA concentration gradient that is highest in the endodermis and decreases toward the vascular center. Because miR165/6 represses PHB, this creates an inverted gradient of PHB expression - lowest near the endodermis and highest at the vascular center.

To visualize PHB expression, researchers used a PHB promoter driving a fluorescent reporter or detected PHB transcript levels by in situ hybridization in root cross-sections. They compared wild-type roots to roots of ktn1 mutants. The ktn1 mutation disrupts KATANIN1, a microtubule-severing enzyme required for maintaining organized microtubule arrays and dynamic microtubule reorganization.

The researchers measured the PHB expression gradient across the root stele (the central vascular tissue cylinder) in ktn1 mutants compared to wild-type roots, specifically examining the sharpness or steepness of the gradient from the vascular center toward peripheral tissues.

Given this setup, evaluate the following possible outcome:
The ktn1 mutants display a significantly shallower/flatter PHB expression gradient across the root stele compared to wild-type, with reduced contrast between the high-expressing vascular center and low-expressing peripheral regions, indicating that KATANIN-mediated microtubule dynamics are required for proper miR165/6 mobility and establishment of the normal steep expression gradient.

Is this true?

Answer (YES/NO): YES